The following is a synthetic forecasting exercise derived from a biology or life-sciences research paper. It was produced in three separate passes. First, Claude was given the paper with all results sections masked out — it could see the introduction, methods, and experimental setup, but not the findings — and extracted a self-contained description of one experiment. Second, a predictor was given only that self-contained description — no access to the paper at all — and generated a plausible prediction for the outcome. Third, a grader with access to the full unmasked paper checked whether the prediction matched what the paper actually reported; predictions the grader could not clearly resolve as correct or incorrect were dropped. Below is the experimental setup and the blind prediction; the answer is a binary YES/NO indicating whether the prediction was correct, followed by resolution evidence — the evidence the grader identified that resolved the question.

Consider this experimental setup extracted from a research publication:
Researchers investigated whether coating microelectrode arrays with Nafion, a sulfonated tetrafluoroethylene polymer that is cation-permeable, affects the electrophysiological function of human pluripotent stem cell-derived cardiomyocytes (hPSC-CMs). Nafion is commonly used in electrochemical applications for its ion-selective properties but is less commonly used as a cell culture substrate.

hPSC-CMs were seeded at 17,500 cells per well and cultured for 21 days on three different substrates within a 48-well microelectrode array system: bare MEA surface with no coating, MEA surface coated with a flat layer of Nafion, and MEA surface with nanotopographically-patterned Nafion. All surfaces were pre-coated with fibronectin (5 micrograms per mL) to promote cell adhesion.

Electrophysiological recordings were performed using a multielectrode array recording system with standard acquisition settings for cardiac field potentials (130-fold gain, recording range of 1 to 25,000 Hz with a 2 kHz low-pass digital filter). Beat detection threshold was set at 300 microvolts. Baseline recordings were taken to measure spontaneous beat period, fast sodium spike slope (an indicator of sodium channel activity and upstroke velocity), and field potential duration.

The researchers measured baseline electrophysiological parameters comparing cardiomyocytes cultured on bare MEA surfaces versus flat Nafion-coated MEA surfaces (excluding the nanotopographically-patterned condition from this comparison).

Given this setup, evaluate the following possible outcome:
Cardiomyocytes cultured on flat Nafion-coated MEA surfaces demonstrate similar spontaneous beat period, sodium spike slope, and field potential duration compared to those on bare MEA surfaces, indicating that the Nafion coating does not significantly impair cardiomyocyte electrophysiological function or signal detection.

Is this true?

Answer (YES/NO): YES